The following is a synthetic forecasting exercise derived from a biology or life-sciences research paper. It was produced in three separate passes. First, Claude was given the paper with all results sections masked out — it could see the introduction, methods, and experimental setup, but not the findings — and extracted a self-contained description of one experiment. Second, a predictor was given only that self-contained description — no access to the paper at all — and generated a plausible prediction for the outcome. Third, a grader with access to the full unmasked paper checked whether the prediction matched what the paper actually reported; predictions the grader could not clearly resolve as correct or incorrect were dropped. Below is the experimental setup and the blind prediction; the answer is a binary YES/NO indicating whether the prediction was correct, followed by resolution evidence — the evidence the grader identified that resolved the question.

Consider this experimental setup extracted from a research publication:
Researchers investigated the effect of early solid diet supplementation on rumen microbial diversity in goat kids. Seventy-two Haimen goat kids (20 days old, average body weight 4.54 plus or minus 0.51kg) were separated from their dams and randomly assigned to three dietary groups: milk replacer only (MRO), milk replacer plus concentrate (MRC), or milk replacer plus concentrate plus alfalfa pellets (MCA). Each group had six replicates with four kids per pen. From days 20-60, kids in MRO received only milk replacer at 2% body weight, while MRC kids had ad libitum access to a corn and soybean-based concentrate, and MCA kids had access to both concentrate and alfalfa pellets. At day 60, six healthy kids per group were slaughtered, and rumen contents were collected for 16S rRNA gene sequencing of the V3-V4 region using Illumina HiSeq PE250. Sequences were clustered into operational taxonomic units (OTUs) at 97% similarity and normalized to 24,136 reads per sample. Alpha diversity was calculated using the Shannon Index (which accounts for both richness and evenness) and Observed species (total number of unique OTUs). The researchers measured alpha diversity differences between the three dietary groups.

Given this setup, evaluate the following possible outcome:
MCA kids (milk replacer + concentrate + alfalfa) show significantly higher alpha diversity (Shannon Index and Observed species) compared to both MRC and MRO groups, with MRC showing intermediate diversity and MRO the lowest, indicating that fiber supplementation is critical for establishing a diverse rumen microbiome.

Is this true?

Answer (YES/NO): NO